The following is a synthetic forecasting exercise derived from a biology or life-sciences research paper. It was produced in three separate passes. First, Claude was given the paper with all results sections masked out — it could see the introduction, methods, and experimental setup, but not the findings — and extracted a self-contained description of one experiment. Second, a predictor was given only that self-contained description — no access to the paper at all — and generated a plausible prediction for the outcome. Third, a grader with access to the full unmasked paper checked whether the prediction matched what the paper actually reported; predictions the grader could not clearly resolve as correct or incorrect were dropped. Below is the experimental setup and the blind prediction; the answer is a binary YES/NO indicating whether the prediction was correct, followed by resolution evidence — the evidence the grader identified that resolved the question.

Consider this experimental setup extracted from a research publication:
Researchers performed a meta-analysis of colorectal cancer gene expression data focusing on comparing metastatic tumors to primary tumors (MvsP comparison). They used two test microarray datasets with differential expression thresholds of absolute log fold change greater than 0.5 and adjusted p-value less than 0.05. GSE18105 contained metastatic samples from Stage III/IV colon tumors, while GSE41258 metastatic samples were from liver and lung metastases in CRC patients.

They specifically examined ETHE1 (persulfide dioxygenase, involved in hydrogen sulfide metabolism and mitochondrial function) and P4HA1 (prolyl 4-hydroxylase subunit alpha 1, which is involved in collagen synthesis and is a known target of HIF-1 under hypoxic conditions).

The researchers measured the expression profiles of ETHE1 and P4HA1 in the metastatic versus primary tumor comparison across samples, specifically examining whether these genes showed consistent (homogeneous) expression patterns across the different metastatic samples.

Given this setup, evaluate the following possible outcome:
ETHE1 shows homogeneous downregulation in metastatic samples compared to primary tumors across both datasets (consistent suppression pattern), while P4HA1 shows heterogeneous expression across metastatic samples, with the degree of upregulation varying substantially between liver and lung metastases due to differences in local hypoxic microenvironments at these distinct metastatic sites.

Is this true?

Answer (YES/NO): NO